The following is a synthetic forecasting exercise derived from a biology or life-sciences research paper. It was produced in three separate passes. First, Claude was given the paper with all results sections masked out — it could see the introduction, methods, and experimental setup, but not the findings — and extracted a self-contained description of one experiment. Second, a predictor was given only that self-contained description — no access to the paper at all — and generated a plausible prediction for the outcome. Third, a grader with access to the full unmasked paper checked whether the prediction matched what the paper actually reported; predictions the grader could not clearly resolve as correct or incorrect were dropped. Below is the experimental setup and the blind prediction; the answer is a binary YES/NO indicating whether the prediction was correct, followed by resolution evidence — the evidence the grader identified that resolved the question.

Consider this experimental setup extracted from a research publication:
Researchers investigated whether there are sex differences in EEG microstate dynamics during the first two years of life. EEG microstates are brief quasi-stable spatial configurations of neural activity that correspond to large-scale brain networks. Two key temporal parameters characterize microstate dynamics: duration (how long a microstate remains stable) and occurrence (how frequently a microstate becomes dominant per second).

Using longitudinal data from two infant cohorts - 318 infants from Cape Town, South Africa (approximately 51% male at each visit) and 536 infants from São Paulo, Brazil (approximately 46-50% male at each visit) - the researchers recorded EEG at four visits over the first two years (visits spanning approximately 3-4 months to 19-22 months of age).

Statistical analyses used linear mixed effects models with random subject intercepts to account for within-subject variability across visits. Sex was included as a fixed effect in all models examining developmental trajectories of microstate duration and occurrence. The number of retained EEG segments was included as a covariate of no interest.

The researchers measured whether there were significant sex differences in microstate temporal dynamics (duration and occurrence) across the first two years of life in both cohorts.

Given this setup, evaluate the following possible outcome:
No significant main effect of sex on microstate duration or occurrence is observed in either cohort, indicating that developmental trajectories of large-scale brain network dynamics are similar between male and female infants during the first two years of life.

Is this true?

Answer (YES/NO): NO